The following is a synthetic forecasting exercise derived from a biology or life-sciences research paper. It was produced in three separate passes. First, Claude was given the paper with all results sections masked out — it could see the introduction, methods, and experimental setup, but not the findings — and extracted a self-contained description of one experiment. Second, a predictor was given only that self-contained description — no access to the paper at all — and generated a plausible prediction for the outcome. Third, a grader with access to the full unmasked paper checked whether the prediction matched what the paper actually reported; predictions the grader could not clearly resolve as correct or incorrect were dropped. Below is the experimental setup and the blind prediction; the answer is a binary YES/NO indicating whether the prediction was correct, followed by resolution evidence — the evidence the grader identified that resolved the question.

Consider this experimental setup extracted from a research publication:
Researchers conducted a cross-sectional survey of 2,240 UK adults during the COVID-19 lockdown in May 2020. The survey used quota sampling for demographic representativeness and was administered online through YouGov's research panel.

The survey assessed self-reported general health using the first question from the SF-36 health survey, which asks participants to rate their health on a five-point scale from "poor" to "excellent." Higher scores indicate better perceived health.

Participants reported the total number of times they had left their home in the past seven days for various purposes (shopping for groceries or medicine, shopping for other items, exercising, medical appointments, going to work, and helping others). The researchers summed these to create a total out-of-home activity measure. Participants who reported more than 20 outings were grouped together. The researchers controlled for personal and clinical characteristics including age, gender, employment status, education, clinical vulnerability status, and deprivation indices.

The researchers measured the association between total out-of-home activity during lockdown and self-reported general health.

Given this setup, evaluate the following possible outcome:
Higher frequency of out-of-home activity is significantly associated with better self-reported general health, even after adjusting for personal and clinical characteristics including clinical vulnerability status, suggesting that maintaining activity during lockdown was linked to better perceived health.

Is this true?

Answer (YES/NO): YES